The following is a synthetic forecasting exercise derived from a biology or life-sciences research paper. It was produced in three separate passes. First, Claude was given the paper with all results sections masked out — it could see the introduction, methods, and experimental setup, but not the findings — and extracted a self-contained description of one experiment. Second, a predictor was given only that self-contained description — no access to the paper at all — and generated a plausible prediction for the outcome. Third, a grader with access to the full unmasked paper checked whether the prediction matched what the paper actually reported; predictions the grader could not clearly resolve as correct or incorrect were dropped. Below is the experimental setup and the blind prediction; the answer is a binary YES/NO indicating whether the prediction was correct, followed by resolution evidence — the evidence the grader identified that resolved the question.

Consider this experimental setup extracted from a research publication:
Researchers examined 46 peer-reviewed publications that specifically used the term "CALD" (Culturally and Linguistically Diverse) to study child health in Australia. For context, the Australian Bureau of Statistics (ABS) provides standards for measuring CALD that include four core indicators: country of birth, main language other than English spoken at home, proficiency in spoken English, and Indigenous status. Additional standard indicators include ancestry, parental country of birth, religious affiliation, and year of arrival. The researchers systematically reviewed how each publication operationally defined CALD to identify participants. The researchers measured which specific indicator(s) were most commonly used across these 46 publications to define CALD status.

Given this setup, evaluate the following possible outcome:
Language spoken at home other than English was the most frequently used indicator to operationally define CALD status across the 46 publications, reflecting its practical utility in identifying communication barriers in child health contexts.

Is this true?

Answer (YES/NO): YES